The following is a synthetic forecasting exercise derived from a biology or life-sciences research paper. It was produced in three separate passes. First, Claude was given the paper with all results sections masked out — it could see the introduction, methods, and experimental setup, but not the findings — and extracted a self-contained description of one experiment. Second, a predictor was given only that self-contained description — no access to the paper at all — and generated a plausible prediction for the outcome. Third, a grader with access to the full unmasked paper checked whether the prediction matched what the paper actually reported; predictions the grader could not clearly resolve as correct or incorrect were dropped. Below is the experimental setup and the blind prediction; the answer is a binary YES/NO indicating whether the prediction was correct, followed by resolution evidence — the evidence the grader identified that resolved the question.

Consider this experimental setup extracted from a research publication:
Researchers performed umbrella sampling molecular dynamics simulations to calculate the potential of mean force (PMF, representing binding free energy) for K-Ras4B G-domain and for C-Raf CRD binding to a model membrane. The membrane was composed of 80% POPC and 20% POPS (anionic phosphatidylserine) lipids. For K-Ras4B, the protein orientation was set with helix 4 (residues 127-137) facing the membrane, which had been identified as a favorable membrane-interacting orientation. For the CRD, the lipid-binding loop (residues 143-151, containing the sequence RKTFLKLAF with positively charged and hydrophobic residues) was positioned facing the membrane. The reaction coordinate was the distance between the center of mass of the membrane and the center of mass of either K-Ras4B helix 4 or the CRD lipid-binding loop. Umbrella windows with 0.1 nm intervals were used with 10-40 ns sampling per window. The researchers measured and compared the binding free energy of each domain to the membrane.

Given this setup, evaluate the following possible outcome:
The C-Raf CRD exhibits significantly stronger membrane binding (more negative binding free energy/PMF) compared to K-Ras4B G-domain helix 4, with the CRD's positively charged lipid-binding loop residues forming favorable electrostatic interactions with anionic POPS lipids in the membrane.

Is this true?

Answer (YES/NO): NO